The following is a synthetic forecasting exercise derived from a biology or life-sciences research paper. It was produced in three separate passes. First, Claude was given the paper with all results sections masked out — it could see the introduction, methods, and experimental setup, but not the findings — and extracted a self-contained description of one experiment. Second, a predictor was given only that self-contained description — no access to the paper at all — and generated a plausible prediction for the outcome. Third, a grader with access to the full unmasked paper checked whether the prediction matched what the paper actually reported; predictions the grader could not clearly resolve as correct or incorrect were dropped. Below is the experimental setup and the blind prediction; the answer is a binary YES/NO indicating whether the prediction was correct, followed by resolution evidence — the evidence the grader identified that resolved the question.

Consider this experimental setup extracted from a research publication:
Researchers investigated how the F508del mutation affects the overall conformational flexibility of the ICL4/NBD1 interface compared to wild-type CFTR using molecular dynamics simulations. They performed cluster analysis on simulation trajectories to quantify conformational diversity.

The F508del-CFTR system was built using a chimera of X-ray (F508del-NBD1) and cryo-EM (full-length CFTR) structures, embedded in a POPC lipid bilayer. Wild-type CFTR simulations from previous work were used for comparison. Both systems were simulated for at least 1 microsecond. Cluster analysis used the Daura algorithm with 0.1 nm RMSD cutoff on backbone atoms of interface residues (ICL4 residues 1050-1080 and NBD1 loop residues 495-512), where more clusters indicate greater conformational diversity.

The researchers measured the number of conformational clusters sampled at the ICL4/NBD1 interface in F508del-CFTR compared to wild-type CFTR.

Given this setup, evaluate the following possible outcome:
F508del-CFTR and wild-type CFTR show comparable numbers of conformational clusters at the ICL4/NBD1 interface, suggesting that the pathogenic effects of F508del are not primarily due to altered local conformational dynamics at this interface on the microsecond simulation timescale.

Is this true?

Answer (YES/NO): NO